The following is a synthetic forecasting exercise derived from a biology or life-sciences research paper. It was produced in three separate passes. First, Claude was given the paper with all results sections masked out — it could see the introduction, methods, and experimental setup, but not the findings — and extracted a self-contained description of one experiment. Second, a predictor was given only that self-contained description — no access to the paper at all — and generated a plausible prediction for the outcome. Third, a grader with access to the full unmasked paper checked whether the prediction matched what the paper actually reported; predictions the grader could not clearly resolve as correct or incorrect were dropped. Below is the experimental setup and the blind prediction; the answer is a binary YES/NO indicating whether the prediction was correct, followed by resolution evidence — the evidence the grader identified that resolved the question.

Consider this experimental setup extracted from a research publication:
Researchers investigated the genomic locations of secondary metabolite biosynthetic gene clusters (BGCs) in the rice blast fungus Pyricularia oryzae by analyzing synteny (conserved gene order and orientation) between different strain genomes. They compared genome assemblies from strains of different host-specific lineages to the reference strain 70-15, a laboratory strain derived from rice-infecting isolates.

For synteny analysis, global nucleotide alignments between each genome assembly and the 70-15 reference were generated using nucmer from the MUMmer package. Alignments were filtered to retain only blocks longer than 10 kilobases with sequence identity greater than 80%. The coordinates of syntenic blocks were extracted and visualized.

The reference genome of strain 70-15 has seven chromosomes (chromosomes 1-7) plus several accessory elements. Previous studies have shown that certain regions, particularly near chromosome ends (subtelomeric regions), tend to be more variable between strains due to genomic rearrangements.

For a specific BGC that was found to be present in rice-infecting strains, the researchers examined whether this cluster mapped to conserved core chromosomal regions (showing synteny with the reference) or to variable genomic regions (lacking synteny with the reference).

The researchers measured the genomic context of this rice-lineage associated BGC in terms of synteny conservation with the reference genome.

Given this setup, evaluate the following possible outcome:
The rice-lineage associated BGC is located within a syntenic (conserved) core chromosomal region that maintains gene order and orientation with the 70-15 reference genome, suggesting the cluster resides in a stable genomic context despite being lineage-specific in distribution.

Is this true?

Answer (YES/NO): NO